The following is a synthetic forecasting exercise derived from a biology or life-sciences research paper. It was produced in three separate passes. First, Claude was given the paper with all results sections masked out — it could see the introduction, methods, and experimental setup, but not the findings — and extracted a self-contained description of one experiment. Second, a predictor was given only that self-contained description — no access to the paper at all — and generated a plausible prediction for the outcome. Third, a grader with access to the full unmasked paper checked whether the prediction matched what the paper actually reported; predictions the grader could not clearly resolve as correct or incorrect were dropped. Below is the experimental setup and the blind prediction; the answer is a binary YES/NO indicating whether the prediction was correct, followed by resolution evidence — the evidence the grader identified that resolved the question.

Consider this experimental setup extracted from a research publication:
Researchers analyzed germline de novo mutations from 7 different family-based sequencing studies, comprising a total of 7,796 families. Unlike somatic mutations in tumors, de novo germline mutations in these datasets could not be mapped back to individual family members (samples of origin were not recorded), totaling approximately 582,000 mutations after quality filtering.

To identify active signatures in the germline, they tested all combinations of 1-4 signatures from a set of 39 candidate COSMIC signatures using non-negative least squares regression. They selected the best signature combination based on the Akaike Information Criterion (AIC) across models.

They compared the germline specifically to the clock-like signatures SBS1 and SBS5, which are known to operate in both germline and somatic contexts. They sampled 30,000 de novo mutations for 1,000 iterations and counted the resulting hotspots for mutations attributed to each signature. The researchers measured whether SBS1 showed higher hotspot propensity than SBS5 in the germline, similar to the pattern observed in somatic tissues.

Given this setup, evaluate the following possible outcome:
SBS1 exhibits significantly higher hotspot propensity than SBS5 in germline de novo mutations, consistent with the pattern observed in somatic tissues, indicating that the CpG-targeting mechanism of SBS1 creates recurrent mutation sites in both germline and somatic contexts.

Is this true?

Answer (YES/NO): YES